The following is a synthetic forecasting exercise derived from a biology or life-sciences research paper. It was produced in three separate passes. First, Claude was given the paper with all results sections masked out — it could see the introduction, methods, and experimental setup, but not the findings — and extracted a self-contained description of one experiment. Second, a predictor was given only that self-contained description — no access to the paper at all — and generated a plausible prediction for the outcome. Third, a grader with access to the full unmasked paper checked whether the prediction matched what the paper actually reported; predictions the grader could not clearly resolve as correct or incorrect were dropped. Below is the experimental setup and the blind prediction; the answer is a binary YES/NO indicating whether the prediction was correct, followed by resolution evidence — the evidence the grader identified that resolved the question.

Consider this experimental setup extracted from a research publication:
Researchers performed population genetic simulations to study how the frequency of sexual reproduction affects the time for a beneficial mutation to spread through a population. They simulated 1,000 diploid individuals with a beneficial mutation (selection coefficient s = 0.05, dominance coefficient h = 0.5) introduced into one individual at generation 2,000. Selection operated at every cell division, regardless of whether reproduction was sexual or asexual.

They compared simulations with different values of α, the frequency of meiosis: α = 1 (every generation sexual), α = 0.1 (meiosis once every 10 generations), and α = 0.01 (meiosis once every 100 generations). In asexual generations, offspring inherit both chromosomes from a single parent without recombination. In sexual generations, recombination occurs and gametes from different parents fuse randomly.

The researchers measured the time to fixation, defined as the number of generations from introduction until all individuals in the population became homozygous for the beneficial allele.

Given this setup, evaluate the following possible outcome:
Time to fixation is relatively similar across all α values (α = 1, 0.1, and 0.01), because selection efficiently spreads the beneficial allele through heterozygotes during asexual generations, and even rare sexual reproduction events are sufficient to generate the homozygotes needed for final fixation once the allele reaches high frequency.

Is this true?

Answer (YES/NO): YES